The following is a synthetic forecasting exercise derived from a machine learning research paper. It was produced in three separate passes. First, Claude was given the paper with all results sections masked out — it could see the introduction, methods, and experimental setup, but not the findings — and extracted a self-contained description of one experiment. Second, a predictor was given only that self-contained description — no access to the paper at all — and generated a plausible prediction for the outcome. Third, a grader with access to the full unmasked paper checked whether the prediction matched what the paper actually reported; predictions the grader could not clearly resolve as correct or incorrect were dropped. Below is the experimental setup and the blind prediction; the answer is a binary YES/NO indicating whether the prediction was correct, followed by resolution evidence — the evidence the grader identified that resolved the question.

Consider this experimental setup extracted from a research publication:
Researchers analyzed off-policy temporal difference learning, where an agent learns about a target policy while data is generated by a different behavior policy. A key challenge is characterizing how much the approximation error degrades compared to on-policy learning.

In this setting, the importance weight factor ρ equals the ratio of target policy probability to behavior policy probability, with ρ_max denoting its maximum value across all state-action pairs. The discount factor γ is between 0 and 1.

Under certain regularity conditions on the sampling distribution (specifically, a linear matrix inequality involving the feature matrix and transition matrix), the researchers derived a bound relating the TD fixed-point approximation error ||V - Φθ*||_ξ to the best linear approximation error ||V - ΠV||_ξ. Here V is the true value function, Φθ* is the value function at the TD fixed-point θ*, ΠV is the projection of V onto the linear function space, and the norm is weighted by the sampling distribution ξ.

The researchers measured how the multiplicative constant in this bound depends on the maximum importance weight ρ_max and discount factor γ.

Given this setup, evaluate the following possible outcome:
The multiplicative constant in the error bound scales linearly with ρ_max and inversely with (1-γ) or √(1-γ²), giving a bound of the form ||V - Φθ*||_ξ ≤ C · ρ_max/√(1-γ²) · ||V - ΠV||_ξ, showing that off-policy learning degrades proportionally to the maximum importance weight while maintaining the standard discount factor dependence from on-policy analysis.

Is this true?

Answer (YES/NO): NO